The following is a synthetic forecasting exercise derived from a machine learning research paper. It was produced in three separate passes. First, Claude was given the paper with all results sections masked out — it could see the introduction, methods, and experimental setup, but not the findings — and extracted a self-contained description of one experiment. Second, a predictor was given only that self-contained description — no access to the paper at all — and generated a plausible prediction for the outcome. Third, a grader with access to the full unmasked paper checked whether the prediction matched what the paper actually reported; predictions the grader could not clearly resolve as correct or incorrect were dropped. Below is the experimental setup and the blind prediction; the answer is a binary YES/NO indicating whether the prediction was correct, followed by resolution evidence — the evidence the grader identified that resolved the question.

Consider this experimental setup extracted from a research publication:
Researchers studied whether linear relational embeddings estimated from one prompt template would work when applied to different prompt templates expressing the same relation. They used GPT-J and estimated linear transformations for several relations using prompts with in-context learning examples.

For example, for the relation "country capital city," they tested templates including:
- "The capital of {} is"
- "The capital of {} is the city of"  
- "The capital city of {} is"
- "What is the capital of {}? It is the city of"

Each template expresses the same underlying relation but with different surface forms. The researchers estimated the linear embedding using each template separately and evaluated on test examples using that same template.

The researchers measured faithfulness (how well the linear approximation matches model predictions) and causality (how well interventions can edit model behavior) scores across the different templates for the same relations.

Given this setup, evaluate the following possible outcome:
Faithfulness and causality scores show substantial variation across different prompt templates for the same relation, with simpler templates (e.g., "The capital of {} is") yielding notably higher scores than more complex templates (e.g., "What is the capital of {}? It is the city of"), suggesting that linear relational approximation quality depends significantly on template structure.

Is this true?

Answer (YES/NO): NO